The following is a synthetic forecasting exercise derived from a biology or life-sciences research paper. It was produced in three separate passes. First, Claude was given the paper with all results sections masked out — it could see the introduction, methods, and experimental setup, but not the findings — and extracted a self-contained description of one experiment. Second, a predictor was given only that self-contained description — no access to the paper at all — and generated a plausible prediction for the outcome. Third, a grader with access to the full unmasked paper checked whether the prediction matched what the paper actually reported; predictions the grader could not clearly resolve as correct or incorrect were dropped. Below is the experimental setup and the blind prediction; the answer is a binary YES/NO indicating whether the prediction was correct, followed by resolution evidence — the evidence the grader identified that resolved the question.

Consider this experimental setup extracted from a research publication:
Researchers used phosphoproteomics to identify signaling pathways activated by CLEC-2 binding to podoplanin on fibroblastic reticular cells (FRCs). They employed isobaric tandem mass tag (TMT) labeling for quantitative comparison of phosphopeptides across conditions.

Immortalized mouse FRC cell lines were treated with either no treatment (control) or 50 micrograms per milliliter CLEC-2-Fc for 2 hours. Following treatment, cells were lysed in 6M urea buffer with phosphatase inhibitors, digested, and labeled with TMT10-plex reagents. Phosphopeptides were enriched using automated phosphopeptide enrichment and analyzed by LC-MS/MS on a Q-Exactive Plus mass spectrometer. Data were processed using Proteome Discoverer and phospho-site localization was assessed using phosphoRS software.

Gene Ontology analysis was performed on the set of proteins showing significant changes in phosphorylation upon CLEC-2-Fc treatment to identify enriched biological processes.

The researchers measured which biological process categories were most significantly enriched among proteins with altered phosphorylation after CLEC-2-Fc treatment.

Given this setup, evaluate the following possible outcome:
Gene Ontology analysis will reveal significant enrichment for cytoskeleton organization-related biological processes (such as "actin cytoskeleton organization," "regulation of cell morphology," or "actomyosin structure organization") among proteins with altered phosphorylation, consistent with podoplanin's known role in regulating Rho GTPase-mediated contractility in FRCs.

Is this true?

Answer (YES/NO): NO